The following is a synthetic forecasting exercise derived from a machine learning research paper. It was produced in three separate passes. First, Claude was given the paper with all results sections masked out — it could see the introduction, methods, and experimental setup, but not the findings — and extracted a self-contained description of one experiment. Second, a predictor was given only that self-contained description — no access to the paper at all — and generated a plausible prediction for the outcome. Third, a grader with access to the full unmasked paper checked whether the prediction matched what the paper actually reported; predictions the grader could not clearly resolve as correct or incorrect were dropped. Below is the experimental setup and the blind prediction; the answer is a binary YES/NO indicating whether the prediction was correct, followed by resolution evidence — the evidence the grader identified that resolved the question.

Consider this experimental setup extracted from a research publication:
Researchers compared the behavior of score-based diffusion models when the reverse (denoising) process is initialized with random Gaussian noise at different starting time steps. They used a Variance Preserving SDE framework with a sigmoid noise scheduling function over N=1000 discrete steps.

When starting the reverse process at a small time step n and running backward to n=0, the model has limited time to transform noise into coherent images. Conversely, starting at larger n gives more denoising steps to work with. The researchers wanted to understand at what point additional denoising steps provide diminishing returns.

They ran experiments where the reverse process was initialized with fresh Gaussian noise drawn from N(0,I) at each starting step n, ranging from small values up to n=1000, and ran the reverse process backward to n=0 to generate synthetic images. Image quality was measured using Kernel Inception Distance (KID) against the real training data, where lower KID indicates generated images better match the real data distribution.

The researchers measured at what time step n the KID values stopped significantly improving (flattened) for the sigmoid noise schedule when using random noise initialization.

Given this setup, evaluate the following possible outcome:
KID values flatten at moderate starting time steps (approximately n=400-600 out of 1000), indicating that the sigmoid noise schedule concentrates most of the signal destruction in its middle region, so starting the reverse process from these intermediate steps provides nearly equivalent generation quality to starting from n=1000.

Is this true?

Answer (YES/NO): YES